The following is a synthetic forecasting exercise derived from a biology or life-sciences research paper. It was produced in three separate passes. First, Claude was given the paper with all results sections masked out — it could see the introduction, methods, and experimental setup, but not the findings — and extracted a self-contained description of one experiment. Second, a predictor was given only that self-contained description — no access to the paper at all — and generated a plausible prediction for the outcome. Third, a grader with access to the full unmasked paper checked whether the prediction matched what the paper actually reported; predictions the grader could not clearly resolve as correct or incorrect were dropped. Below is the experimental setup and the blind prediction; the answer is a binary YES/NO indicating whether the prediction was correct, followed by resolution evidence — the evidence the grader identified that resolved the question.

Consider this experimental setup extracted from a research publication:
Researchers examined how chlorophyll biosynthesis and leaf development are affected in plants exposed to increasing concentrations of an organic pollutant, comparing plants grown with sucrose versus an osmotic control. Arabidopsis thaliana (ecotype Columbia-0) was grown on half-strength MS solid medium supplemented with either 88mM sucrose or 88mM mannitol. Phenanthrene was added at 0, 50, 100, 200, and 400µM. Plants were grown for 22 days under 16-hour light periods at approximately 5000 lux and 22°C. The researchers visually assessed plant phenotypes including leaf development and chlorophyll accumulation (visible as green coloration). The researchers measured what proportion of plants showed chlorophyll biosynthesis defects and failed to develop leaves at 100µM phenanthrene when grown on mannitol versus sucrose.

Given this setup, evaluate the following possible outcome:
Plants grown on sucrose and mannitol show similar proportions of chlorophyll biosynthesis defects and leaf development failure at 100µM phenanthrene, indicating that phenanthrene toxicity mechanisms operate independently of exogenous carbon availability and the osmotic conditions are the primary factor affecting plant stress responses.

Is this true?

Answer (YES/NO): NO